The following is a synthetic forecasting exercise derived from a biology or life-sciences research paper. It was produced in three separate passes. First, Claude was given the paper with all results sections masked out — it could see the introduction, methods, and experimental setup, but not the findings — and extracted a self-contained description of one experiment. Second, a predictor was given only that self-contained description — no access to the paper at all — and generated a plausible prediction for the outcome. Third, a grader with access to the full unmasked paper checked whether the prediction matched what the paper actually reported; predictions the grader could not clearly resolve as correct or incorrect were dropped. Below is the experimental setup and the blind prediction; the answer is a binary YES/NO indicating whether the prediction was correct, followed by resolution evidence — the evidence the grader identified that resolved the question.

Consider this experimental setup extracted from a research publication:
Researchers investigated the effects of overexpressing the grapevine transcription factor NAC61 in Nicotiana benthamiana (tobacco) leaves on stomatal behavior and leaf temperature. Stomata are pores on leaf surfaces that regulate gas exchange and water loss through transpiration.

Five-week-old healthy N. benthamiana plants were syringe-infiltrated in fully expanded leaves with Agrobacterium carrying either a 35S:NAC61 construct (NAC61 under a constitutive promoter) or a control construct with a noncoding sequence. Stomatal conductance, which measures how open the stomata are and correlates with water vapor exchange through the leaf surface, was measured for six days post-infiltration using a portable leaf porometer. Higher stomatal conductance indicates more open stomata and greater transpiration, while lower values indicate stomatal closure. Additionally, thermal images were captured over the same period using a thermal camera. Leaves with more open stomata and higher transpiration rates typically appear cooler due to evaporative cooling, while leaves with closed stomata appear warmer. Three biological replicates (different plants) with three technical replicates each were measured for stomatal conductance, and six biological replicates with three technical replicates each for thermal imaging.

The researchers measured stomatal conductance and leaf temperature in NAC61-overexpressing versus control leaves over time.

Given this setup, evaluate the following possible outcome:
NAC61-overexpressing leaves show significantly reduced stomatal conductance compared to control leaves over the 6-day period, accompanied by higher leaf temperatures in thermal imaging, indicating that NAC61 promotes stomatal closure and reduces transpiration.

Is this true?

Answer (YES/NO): YES